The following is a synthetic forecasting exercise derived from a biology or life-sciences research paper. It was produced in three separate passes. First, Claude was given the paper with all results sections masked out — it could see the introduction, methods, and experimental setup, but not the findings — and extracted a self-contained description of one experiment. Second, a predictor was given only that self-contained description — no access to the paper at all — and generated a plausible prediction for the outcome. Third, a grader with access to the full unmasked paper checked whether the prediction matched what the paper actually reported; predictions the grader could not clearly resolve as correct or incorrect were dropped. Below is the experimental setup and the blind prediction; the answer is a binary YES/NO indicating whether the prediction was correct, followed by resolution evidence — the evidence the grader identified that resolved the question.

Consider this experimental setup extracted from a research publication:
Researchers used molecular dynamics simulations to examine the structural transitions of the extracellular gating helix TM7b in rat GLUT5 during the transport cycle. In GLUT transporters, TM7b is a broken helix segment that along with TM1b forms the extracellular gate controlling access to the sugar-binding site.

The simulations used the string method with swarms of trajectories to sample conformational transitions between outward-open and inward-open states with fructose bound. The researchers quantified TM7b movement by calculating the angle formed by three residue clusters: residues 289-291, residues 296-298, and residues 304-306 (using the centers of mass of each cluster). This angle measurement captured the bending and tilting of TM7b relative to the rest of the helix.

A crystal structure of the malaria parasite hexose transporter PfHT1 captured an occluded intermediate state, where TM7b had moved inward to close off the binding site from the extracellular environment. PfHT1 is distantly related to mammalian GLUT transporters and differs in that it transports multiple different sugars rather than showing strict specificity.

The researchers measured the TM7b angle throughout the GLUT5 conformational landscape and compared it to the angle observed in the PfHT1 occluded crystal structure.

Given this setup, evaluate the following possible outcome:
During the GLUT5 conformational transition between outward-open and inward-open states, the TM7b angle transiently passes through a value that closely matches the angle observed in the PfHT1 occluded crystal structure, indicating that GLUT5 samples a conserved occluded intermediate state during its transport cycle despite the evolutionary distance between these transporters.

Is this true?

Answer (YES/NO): YES